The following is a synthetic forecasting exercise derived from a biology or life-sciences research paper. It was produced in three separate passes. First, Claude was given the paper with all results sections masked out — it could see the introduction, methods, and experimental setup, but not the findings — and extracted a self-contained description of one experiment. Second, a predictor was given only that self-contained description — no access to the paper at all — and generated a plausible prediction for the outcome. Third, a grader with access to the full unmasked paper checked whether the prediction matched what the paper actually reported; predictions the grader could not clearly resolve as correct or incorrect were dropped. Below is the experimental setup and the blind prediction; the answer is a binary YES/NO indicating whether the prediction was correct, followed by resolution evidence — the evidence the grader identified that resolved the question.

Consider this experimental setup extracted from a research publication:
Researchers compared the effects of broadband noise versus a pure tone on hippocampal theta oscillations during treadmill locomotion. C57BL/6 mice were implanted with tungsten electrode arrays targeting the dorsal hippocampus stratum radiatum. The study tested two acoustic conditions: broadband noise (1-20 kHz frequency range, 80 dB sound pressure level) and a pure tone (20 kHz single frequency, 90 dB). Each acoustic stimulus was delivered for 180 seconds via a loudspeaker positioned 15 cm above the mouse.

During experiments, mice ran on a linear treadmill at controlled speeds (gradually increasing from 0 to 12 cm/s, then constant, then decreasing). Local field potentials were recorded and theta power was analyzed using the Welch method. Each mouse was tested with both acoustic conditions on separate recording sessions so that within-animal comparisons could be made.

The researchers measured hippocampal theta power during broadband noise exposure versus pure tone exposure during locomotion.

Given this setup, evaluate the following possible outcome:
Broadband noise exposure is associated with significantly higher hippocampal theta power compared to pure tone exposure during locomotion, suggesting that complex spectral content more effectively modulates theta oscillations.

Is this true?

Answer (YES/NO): NO